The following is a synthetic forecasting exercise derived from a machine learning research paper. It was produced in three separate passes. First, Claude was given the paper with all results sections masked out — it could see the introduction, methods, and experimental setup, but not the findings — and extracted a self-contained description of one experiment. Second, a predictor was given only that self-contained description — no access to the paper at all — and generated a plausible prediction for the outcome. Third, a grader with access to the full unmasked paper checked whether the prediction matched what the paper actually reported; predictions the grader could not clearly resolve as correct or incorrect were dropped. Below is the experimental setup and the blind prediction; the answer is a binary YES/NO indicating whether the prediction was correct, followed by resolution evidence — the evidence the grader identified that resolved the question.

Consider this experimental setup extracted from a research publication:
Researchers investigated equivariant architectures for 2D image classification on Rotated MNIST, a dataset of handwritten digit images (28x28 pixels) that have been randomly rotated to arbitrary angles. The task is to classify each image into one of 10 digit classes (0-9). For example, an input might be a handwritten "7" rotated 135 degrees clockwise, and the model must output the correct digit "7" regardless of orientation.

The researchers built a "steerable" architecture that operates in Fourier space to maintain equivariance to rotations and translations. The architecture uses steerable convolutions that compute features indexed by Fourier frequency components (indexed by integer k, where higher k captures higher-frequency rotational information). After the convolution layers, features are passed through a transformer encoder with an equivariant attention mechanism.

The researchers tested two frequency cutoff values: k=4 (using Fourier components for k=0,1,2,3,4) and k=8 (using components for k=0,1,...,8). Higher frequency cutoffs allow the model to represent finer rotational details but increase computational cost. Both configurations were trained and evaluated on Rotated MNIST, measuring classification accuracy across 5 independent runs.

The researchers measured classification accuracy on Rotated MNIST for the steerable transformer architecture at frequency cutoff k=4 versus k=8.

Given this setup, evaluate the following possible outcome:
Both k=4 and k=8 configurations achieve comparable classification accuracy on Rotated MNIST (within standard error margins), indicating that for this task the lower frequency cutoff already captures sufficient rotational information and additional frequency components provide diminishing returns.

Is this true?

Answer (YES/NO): NO